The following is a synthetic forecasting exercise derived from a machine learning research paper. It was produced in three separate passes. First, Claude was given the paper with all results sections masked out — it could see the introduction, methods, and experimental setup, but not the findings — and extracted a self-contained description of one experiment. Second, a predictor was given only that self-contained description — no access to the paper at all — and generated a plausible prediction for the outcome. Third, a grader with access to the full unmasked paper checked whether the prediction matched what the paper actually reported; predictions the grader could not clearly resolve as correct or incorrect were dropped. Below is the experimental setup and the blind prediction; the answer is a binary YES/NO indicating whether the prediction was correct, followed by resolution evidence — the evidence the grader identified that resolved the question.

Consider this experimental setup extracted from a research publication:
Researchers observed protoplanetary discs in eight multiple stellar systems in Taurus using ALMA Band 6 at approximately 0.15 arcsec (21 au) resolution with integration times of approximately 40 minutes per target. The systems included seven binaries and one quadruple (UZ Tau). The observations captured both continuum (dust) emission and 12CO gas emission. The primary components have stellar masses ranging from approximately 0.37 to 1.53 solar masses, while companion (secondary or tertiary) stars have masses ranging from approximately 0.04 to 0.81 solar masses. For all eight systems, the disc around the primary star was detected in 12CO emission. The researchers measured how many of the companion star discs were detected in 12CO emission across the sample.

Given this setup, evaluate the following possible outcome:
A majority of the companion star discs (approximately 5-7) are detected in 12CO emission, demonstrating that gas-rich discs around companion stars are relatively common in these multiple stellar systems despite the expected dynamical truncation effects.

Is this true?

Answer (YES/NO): YES